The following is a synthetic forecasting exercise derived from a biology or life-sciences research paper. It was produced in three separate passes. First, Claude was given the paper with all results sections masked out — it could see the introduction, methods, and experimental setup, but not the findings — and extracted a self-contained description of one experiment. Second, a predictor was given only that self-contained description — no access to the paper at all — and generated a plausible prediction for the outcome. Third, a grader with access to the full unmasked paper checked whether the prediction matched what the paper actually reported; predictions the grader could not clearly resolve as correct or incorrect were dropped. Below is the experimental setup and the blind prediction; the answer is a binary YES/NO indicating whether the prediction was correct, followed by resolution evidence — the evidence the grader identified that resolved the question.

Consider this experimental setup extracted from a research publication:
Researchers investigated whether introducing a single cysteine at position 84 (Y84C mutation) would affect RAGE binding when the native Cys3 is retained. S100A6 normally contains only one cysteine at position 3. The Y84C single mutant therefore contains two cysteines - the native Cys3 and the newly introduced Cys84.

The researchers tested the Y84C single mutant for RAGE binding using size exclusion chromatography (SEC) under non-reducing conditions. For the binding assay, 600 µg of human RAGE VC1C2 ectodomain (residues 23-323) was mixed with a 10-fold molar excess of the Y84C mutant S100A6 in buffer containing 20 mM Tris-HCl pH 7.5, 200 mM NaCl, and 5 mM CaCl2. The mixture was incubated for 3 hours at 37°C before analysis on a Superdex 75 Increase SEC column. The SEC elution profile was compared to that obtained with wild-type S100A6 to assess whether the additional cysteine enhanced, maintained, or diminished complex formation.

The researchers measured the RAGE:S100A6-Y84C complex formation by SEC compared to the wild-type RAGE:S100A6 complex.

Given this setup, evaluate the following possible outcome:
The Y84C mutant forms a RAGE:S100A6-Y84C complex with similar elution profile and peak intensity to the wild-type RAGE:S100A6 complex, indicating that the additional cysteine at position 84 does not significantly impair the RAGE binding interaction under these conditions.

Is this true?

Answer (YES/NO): YES